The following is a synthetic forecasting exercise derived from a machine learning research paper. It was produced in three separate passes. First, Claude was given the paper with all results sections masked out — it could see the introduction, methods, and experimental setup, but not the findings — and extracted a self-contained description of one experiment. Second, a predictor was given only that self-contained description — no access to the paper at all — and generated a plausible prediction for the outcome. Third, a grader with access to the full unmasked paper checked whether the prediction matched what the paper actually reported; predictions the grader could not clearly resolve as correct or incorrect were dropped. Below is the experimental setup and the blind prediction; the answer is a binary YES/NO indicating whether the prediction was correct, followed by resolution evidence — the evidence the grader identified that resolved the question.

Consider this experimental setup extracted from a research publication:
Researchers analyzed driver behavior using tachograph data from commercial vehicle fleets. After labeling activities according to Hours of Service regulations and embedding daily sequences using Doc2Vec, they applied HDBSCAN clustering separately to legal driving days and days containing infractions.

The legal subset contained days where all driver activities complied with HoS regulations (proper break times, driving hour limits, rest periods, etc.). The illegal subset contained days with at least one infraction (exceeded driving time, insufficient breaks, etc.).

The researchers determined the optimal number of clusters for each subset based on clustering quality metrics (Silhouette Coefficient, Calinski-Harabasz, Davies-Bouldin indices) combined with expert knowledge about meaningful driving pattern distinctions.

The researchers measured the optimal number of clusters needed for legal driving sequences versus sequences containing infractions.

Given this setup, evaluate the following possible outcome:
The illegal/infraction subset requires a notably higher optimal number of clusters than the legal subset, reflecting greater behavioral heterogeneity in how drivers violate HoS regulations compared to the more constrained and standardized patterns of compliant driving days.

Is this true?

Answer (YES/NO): NO